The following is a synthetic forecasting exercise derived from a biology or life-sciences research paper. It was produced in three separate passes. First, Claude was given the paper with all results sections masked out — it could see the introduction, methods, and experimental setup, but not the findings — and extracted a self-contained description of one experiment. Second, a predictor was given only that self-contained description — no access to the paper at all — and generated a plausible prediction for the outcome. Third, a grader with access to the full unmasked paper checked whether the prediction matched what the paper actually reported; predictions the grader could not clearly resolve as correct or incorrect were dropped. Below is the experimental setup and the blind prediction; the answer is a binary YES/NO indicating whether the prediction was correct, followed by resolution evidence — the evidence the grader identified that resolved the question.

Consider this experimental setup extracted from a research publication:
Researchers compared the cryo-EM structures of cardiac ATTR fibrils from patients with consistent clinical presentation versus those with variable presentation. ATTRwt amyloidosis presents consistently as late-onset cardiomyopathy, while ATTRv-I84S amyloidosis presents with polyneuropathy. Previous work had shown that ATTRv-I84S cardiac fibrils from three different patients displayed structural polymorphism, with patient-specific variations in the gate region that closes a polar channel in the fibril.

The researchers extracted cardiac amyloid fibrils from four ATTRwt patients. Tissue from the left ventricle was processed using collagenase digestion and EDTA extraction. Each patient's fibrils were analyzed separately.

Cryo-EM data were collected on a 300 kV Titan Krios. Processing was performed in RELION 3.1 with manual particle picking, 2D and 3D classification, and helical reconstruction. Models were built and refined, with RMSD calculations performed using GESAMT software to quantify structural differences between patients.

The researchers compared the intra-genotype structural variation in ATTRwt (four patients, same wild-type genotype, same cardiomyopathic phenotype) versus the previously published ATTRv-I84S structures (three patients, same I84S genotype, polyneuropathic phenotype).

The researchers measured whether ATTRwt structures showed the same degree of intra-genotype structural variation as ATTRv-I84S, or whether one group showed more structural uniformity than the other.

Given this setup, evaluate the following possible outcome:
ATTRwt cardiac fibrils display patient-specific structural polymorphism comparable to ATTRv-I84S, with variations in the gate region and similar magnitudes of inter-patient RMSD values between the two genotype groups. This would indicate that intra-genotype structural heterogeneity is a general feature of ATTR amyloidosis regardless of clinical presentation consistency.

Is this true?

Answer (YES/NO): NO